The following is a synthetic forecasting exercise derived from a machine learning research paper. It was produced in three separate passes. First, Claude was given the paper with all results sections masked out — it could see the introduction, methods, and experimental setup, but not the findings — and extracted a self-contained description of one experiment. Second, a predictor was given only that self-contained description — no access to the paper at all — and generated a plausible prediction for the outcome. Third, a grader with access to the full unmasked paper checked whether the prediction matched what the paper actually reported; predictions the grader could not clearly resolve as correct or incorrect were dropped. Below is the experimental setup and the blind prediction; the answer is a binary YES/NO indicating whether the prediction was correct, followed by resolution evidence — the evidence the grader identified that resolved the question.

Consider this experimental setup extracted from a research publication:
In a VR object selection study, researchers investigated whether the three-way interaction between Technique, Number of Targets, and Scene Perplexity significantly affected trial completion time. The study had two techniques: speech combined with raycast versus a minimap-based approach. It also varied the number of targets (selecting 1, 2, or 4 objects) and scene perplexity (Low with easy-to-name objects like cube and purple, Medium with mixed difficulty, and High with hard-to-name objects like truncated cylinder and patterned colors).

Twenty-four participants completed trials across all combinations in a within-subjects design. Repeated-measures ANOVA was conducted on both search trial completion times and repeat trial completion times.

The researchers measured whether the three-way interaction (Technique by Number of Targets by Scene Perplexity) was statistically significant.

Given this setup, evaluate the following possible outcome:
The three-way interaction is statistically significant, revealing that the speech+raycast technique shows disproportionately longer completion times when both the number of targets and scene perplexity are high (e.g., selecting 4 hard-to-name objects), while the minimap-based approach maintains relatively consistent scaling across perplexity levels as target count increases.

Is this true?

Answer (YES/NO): NO